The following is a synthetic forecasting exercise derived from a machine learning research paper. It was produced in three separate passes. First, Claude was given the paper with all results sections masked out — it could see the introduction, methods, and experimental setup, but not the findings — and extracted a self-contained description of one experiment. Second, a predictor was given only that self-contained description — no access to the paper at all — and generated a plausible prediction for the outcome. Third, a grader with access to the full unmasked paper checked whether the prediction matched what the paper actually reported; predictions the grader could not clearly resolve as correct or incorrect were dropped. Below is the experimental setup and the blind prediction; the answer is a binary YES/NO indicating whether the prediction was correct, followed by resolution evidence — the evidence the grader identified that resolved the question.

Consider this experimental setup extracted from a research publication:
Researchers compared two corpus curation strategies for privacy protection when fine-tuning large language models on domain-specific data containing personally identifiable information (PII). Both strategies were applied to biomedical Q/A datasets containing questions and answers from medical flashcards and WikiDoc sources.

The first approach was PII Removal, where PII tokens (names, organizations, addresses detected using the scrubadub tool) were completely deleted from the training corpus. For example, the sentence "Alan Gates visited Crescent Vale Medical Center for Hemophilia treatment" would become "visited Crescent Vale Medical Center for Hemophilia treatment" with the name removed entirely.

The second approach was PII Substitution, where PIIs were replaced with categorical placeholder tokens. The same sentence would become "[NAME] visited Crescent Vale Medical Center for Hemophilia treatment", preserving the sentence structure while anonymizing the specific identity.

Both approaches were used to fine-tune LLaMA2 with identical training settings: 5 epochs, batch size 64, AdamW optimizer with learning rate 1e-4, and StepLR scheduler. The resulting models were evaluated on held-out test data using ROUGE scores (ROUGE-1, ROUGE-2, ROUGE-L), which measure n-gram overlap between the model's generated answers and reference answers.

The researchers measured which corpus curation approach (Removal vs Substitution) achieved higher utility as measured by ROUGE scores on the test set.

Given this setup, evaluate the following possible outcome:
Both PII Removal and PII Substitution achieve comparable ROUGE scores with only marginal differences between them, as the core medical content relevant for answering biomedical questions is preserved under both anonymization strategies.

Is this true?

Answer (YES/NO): YES